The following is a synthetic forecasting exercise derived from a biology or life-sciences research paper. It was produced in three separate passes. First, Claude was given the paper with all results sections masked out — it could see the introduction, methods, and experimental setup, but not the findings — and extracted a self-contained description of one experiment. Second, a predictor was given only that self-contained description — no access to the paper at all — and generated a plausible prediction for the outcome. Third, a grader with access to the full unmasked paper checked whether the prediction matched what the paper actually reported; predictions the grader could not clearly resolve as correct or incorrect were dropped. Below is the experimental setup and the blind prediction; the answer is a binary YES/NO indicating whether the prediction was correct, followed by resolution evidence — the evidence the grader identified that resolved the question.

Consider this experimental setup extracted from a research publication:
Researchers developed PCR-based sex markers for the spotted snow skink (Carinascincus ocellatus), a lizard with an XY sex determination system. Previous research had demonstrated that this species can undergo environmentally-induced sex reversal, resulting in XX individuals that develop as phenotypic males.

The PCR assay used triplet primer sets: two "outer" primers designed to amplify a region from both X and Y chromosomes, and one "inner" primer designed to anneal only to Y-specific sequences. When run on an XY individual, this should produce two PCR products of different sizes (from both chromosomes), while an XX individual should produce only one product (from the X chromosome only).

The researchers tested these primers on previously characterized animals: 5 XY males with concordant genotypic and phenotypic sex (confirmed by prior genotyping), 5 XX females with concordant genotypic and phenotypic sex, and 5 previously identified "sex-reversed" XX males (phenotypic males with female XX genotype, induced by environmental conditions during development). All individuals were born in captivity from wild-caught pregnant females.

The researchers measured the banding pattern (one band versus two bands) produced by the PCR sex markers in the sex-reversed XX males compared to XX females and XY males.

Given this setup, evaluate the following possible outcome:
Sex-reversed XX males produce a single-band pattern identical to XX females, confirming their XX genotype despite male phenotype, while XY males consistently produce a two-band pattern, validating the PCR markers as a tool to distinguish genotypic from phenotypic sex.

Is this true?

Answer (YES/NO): YES